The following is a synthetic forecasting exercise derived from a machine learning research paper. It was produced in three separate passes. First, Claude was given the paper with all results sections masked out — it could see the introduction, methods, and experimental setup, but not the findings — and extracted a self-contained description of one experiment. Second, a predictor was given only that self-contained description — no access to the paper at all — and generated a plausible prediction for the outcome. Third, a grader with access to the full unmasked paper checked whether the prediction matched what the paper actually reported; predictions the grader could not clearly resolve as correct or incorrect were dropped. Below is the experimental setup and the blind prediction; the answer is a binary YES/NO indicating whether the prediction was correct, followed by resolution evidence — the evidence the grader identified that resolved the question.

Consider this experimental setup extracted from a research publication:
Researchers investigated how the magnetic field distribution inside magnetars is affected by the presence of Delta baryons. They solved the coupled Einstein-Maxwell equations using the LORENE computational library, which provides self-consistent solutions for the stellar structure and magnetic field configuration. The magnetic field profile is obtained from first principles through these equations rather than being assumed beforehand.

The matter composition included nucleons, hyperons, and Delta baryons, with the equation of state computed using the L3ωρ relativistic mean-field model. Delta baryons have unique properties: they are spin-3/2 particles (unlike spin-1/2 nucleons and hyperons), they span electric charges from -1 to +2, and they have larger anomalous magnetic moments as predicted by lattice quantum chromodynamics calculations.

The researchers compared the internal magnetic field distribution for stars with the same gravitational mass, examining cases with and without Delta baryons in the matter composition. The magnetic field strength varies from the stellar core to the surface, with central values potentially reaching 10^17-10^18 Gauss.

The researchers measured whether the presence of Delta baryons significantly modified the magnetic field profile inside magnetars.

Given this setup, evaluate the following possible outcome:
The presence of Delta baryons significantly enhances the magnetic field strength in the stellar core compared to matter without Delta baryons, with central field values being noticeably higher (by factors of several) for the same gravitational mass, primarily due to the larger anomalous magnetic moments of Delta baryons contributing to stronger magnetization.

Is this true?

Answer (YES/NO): NO